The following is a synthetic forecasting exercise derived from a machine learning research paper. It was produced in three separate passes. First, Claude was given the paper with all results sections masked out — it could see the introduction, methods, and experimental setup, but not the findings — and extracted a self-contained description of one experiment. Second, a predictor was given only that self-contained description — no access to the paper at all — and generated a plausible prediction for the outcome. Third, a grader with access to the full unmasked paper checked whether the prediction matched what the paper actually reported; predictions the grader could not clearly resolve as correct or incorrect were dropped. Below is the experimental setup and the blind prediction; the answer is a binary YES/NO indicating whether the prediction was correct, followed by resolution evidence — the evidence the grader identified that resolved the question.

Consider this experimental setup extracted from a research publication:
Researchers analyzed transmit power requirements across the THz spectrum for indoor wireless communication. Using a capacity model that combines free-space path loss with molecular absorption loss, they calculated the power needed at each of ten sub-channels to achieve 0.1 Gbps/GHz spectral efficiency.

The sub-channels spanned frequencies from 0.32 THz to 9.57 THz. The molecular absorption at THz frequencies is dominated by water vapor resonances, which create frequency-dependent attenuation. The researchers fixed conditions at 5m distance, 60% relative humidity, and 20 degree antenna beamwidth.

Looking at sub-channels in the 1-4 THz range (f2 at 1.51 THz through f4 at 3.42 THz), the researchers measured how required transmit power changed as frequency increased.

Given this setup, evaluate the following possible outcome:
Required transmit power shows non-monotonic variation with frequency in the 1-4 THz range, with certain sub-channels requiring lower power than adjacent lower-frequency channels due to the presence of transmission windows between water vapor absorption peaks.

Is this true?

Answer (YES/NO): NO